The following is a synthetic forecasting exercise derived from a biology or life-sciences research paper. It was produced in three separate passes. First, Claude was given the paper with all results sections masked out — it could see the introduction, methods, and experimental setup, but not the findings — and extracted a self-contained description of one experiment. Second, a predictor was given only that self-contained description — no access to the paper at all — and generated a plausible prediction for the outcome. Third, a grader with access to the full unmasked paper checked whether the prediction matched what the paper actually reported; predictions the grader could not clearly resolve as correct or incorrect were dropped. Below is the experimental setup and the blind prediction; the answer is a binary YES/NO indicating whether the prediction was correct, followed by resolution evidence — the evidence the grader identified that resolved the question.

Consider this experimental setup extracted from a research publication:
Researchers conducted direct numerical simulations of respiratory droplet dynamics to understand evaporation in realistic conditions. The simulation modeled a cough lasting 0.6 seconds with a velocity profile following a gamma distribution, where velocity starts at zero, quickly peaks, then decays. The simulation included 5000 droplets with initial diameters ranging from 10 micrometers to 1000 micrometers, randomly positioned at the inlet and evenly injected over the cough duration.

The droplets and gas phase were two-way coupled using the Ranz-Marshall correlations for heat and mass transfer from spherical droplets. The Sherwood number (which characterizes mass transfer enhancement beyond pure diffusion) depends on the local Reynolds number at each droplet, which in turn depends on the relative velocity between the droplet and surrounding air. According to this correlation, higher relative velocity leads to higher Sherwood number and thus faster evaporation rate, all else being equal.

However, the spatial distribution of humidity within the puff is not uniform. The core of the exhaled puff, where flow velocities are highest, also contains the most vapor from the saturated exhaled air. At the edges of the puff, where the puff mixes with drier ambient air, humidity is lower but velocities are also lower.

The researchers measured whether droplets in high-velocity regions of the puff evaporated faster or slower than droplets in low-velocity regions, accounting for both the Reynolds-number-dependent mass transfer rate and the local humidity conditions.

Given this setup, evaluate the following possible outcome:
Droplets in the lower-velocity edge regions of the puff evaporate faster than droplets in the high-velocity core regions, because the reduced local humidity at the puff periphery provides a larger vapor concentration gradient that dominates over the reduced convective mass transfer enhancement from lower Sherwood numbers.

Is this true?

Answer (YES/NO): NO